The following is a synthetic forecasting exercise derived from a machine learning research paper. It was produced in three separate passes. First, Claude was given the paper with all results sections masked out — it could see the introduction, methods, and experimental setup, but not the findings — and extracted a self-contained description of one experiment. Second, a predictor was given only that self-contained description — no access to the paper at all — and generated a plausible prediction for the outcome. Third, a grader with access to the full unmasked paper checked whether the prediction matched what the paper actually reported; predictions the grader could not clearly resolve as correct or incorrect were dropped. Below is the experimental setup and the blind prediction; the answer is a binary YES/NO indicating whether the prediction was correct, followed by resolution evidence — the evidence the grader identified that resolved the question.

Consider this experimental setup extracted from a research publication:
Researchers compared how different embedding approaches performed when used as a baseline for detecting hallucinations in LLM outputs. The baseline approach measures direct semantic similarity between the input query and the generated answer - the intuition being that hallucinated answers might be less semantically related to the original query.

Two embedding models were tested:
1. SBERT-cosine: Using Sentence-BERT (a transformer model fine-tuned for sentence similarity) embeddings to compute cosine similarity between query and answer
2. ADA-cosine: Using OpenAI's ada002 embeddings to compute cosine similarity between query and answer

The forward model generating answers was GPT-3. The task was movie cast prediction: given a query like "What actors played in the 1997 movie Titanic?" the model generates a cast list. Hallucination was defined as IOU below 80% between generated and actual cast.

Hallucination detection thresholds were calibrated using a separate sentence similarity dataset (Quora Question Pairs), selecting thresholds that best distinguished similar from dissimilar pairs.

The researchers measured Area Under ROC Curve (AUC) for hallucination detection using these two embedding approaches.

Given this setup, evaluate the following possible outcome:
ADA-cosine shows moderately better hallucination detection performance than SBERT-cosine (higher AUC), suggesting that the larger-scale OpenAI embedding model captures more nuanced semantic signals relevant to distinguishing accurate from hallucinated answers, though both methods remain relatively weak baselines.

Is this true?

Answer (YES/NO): YES